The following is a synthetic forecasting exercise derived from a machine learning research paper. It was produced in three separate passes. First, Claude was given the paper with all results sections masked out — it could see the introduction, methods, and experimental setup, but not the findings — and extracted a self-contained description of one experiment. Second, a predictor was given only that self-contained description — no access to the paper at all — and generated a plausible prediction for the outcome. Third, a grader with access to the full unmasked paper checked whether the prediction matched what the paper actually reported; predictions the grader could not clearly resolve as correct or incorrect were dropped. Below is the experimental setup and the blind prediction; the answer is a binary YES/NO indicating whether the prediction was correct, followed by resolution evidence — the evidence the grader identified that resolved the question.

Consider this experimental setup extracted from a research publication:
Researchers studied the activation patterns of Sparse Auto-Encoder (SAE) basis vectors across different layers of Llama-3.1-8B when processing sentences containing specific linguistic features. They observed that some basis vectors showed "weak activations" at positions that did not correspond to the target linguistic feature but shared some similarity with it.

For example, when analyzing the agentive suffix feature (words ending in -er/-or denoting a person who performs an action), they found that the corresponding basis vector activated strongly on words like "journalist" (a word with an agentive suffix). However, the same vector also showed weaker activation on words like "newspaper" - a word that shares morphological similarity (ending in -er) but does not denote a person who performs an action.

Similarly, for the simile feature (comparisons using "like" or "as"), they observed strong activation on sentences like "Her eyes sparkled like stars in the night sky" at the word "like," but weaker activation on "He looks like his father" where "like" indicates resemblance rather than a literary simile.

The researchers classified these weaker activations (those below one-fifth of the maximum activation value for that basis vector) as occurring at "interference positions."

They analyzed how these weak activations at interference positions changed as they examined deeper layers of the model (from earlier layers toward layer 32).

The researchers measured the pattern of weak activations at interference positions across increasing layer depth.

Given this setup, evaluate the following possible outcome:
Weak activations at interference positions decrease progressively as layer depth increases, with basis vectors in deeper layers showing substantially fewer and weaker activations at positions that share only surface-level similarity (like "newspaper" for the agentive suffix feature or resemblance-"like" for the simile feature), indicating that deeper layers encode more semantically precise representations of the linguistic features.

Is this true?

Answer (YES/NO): YES